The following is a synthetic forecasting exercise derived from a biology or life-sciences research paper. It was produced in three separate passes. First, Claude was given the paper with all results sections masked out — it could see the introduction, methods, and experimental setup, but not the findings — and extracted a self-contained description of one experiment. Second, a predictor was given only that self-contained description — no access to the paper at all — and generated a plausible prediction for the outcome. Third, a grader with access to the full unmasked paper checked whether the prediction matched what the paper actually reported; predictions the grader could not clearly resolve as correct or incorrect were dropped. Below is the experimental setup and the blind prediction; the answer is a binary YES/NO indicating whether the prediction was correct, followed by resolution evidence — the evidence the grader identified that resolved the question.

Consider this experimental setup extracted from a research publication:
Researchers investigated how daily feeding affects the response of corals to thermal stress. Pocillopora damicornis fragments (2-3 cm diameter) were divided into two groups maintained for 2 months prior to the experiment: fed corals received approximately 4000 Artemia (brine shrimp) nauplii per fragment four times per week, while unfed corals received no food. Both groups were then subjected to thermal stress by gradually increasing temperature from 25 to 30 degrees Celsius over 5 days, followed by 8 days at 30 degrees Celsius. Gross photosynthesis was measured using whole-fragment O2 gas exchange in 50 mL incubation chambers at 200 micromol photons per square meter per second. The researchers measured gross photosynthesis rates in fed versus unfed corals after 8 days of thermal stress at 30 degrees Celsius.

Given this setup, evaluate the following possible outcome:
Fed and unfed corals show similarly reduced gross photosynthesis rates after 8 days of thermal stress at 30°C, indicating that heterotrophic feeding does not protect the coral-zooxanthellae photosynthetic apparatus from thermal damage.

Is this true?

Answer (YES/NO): NO